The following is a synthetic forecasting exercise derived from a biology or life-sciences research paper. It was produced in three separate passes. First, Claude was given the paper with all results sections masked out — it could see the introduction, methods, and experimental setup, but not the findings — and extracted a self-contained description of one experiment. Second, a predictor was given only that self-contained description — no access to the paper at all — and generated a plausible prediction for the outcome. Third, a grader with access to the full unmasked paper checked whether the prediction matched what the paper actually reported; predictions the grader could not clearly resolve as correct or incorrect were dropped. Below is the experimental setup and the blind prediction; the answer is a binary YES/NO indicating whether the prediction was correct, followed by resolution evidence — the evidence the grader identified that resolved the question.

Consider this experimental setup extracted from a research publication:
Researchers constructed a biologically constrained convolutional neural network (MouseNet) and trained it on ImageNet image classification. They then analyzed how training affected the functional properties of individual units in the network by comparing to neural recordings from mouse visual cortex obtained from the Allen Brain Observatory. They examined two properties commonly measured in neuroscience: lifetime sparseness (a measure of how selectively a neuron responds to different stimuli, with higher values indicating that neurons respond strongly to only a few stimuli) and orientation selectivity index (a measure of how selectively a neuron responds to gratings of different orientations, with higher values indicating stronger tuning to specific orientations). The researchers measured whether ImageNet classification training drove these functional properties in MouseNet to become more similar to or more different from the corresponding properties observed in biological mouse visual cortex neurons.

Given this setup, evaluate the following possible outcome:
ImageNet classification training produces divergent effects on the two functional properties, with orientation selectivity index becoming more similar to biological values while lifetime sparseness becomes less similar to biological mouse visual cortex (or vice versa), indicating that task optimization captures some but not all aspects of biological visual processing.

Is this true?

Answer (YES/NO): NO